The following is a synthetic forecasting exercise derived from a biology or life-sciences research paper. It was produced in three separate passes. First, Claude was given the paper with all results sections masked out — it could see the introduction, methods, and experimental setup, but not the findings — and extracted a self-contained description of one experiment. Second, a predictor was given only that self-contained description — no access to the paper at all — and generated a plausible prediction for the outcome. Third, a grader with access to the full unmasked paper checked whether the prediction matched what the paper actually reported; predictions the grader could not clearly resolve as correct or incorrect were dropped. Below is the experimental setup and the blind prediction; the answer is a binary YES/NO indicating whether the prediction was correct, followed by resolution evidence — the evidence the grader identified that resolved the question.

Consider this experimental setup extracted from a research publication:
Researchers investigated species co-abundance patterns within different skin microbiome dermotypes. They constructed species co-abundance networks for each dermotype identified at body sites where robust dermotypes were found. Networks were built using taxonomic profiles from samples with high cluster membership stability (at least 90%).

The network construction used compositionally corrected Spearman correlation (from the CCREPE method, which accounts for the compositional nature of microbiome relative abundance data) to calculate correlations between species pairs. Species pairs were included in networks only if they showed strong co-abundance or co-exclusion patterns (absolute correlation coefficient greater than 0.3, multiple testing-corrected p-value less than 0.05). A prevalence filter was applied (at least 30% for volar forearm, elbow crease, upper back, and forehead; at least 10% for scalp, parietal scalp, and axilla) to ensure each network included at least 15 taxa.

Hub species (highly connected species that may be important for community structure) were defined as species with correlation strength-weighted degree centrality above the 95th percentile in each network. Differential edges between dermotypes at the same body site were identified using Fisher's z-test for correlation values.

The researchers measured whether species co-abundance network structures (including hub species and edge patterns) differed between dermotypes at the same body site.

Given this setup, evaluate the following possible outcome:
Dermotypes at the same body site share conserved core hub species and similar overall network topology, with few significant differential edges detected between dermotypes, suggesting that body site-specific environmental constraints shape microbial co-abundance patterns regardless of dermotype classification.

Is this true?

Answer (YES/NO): NO